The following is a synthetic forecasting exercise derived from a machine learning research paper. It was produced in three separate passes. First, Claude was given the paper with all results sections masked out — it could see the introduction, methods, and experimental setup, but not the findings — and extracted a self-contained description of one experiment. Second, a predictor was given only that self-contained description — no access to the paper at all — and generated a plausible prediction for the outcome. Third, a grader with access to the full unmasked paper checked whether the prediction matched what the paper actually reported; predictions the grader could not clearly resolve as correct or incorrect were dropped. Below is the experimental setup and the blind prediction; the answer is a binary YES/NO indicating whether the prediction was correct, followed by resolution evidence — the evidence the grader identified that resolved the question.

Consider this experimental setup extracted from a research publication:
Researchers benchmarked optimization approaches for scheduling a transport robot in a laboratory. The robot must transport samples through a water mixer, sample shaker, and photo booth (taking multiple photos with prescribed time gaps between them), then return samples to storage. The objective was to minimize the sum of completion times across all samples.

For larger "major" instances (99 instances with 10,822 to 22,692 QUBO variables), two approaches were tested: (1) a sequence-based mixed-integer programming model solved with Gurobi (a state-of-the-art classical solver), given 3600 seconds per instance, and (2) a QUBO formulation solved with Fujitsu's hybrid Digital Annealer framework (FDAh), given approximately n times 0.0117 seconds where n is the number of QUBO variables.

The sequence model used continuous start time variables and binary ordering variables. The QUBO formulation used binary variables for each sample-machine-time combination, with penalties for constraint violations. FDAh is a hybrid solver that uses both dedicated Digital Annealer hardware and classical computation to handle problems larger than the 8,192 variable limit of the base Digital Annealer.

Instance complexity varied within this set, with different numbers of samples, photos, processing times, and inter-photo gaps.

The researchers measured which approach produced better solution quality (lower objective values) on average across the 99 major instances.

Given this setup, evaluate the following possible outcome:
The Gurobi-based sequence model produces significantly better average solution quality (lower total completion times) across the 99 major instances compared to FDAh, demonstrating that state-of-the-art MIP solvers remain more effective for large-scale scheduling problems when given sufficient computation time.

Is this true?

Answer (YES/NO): YES